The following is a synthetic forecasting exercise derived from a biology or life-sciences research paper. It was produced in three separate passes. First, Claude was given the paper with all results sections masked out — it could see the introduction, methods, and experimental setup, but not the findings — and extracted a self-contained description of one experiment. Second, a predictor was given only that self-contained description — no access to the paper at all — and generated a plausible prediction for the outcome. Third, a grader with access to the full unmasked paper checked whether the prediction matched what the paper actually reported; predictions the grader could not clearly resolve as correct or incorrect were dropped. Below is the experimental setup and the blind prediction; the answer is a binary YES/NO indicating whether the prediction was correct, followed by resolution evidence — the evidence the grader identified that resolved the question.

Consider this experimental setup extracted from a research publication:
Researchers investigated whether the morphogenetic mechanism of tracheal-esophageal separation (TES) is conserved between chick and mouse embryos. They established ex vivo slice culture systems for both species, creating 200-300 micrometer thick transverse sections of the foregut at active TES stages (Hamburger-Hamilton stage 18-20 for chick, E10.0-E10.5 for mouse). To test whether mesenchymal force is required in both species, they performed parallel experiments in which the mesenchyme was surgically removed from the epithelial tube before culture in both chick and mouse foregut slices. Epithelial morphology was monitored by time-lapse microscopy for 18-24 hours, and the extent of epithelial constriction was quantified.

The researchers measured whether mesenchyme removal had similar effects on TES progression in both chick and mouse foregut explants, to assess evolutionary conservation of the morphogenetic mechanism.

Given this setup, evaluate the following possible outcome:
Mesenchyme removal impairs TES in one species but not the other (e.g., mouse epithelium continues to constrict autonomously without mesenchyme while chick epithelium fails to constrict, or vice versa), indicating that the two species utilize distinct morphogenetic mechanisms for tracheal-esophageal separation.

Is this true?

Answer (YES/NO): NO